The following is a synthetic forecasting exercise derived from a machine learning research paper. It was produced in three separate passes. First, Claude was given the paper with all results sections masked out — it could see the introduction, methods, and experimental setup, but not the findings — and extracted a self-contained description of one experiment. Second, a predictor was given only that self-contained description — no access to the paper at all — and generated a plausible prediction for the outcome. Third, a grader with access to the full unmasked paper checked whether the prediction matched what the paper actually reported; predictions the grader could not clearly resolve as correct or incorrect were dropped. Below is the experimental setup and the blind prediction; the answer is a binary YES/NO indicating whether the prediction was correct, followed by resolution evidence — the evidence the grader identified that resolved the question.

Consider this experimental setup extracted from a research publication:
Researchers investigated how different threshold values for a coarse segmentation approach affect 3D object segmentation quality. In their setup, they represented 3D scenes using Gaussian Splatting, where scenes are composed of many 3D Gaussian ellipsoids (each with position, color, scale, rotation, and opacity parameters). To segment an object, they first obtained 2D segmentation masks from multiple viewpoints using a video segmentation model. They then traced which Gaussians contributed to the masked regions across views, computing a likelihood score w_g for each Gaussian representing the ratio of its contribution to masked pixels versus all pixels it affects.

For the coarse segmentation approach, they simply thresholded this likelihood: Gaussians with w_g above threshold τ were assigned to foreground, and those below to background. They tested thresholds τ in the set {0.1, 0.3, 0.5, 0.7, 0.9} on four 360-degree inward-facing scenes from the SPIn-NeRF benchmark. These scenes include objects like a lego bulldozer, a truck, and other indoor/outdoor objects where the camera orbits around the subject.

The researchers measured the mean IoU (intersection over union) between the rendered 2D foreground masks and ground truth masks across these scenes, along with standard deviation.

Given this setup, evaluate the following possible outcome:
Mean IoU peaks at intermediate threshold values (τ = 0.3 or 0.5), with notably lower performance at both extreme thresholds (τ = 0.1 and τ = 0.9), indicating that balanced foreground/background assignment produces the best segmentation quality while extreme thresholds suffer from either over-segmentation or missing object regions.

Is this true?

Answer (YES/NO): NO